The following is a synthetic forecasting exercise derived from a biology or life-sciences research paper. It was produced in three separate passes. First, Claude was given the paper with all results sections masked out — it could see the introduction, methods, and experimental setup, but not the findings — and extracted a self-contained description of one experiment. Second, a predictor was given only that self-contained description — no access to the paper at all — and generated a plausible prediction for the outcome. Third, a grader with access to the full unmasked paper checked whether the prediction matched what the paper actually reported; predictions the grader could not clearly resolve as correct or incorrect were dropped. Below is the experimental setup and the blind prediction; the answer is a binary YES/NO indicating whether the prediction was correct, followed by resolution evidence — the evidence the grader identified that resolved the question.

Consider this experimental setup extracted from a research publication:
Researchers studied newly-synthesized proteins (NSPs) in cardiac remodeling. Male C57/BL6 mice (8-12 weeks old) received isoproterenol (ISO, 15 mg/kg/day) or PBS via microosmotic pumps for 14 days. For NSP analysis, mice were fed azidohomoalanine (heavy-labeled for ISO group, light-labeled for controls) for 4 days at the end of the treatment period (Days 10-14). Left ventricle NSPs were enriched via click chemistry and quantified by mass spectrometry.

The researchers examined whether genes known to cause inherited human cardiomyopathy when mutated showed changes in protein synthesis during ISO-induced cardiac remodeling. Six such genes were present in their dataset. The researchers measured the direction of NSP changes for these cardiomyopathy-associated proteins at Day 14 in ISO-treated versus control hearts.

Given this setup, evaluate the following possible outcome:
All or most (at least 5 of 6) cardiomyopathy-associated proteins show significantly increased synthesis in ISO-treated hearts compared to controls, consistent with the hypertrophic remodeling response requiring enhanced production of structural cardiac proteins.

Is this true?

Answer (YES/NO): NO